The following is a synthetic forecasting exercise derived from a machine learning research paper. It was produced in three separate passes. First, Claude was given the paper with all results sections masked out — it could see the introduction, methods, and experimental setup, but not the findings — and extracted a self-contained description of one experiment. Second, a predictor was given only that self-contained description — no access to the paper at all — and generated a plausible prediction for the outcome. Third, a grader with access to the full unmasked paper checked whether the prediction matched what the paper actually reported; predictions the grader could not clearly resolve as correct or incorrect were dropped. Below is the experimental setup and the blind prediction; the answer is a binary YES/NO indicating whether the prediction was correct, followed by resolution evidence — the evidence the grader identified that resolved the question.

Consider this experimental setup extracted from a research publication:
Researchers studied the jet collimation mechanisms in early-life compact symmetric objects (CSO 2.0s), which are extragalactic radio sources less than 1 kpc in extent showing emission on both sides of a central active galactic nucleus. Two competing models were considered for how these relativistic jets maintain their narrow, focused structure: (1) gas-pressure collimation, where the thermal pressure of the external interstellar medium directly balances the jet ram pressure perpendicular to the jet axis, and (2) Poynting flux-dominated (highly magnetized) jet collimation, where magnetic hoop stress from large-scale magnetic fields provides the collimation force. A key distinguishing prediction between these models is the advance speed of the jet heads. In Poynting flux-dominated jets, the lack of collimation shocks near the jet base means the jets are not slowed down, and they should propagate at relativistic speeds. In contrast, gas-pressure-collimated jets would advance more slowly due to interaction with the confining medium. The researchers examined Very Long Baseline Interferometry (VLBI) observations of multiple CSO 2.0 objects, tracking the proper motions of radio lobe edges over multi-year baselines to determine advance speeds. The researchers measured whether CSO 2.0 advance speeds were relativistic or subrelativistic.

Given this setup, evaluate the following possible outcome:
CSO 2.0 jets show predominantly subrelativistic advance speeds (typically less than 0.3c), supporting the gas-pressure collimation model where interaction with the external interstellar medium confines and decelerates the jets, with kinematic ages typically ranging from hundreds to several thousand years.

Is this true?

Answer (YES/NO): NO